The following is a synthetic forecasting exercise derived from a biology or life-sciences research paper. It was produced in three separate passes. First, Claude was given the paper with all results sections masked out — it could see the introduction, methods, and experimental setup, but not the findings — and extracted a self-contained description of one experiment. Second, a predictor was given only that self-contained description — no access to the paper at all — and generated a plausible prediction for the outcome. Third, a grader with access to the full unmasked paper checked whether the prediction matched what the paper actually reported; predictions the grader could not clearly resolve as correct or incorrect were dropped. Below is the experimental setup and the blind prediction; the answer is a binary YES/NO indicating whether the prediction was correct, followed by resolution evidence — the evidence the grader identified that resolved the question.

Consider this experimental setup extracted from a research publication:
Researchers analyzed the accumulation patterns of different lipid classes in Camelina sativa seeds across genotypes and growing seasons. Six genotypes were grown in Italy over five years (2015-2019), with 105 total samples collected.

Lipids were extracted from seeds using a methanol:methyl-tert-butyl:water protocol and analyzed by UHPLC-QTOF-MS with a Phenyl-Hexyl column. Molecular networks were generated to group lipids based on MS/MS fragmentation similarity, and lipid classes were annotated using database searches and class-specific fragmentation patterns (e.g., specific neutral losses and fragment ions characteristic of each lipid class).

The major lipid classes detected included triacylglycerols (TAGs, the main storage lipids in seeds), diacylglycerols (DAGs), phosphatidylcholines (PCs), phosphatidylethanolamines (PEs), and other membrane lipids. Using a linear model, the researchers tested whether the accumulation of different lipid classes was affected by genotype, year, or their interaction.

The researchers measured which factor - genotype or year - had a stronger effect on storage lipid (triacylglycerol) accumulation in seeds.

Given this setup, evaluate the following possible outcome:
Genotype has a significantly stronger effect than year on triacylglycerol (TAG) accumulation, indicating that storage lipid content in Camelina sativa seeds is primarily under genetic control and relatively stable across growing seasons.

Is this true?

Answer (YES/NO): NO